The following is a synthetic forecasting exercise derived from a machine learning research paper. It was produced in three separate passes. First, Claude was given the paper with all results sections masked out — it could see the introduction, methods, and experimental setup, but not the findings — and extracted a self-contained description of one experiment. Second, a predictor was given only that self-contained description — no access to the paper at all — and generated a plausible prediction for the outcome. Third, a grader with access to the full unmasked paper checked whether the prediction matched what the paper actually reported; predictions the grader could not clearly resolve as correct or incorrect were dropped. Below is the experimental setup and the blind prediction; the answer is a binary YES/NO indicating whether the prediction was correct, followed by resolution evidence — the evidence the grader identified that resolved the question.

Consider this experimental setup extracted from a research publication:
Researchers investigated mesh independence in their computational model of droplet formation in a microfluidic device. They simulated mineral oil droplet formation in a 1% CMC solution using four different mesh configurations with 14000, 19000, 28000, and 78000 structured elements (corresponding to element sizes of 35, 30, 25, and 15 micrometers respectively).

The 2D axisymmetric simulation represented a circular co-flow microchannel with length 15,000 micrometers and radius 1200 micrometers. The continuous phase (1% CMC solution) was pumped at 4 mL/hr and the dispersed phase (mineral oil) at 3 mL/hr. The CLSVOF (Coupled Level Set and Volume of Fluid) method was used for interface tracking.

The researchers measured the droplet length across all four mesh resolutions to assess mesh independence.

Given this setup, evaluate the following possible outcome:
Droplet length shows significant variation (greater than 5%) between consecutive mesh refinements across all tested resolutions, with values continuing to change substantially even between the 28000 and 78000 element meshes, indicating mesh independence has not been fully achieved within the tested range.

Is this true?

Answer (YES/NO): NO